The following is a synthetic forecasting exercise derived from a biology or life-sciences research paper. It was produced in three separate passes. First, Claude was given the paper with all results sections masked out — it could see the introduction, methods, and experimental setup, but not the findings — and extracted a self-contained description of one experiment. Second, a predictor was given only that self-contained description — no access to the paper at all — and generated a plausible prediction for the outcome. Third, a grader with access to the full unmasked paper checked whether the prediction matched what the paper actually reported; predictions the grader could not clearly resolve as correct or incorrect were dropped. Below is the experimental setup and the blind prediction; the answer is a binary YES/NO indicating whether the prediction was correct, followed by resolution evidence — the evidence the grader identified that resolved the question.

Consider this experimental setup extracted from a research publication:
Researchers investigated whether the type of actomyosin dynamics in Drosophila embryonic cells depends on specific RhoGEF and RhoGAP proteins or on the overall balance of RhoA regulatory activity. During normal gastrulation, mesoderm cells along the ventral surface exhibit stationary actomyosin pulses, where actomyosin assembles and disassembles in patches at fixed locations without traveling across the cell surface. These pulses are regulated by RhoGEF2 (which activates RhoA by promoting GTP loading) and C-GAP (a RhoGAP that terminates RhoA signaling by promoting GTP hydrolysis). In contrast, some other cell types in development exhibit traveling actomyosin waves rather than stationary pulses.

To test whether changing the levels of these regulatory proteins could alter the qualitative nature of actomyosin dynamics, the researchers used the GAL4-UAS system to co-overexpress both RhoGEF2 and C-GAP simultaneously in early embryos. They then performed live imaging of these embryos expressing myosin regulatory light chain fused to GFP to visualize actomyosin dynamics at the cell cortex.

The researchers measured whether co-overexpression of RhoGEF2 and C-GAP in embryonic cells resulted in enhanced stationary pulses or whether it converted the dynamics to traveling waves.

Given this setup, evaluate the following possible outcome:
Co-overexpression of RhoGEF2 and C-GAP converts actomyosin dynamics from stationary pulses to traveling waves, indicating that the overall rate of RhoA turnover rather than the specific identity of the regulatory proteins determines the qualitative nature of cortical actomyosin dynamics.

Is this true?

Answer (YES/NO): YES